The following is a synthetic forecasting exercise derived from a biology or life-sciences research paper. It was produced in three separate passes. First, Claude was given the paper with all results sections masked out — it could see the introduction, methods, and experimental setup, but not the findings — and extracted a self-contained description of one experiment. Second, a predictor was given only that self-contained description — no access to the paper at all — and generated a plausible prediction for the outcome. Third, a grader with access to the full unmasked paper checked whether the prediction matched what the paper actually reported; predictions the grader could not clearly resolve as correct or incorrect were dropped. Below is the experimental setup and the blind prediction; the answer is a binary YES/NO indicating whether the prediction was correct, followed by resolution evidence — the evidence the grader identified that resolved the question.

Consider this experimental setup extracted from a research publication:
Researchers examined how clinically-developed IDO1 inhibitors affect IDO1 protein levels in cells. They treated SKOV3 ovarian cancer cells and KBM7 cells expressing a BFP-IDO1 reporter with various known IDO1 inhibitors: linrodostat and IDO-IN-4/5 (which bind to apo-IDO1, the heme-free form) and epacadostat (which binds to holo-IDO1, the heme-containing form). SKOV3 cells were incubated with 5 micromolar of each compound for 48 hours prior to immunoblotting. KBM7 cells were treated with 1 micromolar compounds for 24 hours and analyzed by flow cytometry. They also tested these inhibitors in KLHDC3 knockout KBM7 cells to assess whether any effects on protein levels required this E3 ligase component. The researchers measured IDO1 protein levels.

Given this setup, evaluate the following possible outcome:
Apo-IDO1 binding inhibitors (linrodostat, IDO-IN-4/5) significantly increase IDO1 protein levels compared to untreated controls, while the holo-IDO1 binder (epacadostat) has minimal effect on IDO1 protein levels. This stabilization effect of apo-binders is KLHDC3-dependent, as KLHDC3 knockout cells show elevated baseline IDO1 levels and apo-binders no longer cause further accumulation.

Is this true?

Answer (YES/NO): NO